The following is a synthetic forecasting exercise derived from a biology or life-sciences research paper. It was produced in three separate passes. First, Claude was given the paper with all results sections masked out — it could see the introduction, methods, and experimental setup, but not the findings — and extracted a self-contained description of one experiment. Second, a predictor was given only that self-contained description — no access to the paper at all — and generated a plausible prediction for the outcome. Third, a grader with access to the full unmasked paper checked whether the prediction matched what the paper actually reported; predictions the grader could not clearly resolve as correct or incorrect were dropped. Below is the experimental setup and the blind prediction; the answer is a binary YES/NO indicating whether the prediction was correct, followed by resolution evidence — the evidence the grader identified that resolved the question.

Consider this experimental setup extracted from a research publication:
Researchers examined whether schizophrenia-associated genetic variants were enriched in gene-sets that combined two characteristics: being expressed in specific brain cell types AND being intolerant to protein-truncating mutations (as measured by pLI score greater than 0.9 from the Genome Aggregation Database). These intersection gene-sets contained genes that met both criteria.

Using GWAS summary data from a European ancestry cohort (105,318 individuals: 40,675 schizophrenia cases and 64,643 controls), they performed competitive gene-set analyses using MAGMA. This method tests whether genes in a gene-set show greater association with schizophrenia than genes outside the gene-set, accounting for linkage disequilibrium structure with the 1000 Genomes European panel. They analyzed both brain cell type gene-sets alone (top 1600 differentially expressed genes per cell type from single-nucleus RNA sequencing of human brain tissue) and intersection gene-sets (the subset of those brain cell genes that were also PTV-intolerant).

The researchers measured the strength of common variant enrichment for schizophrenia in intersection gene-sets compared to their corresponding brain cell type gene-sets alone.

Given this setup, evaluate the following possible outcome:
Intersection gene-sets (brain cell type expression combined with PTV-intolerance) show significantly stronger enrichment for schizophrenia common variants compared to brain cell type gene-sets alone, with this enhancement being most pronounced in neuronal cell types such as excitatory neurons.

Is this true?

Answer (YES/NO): NO